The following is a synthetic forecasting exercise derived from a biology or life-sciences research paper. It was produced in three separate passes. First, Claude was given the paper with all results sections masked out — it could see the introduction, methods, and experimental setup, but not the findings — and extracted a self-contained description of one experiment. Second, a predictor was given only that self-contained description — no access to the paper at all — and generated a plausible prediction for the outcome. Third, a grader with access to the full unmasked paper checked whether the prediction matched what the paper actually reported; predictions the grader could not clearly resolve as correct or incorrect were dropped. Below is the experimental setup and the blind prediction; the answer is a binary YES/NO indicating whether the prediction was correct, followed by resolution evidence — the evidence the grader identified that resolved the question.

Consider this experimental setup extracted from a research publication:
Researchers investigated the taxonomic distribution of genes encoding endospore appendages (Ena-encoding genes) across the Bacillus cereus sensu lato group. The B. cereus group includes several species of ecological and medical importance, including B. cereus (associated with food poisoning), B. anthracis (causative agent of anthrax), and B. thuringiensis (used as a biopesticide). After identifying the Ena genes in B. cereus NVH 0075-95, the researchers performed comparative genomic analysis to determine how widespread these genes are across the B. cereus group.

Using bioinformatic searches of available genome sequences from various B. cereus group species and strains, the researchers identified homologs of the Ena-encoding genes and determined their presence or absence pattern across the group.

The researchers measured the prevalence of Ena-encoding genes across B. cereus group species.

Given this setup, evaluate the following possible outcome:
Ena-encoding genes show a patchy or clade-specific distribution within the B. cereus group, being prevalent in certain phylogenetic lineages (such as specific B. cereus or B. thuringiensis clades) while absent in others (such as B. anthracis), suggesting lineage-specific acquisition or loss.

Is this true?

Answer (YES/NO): NO